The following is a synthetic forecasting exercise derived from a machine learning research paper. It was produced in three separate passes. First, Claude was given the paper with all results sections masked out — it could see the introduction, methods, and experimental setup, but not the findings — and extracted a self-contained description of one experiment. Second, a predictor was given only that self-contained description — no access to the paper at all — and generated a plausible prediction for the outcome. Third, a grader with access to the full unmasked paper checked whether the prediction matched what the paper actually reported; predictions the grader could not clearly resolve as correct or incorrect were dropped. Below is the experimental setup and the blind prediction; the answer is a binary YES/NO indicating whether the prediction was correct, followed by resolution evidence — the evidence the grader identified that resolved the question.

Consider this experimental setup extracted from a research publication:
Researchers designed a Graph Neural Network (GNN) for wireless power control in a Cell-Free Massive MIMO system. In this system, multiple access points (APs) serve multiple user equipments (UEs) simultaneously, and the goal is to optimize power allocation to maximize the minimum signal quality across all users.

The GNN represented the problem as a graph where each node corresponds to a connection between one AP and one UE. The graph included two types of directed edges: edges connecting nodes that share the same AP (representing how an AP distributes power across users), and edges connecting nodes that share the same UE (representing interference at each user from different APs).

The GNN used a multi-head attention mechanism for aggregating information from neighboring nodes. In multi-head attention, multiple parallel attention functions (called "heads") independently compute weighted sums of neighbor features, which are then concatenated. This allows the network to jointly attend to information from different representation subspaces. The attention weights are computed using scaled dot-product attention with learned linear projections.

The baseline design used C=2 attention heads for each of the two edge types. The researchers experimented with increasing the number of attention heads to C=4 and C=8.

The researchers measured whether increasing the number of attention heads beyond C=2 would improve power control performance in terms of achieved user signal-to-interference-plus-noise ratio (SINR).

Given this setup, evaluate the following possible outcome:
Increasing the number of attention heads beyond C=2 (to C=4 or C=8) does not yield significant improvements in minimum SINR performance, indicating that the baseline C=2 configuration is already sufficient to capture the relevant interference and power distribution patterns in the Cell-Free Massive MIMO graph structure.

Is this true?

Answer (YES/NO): YES